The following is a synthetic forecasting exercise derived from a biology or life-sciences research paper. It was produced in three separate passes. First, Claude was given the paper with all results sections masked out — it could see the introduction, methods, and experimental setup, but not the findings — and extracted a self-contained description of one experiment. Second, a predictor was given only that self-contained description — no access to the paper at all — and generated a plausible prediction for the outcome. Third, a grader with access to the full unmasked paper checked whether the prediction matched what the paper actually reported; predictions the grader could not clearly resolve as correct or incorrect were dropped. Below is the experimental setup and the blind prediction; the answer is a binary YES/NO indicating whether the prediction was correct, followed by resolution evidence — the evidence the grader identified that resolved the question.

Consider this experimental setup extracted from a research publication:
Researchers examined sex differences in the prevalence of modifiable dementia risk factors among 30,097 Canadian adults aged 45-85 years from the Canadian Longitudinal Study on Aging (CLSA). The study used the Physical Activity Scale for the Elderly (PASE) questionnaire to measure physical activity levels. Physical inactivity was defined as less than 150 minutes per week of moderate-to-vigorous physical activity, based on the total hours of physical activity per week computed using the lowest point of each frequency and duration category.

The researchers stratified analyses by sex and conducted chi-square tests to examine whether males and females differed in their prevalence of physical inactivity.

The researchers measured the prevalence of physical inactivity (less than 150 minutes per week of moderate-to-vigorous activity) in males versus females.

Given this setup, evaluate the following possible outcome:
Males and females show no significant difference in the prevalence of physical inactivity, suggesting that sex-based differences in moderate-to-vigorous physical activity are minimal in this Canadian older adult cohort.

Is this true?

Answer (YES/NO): NO